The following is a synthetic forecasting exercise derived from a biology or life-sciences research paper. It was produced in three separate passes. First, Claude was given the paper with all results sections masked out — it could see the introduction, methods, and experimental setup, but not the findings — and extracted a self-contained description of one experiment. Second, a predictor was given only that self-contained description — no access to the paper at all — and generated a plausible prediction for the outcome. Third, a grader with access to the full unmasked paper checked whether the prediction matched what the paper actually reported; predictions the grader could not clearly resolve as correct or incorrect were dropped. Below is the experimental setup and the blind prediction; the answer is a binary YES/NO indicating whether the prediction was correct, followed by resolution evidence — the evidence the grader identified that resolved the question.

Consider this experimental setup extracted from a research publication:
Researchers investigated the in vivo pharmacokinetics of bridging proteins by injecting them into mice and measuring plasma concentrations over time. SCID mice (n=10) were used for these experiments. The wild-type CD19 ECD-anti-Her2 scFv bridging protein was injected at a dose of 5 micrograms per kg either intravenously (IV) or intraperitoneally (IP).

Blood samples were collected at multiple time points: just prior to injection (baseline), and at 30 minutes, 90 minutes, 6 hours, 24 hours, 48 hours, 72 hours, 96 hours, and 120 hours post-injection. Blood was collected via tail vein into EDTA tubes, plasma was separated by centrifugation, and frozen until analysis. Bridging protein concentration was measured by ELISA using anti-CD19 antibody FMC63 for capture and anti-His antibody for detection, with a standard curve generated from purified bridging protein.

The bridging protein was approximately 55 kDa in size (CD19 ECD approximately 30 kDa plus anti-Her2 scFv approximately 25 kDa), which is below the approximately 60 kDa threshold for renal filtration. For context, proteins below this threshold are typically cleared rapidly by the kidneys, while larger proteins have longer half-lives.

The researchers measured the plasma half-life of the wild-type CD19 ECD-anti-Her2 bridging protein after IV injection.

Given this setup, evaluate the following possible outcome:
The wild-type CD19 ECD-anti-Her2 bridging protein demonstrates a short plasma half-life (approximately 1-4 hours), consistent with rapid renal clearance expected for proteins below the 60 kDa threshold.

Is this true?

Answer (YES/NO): YES